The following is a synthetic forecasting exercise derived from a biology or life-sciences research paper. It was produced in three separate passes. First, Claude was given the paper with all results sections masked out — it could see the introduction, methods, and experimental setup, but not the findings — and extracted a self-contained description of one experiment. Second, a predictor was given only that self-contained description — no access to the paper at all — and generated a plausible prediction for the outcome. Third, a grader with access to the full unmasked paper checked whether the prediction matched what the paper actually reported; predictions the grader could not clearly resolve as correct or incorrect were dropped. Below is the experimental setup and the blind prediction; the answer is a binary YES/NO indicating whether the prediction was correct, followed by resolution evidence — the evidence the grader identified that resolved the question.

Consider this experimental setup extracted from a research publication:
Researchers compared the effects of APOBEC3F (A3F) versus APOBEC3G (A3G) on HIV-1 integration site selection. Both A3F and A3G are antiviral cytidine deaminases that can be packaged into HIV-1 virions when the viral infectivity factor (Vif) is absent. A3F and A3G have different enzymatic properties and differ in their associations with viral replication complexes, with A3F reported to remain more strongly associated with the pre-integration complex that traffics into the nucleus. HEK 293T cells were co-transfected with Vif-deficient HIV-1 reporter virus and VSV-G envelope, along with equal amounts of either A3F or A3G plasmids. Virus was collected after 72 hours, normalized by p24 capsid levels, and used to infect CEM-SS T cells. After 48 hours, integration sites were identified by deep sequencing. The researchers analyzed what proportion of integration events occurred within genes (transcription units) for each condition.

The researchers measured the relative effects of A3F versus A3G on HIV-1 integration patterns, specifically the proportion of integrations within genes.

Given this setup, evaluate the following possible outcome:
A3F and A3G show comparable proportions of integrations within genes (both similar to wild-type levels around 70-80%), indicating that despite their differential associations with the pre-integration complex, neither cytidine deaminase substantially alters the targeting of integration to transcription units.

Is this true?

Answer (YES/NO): NO